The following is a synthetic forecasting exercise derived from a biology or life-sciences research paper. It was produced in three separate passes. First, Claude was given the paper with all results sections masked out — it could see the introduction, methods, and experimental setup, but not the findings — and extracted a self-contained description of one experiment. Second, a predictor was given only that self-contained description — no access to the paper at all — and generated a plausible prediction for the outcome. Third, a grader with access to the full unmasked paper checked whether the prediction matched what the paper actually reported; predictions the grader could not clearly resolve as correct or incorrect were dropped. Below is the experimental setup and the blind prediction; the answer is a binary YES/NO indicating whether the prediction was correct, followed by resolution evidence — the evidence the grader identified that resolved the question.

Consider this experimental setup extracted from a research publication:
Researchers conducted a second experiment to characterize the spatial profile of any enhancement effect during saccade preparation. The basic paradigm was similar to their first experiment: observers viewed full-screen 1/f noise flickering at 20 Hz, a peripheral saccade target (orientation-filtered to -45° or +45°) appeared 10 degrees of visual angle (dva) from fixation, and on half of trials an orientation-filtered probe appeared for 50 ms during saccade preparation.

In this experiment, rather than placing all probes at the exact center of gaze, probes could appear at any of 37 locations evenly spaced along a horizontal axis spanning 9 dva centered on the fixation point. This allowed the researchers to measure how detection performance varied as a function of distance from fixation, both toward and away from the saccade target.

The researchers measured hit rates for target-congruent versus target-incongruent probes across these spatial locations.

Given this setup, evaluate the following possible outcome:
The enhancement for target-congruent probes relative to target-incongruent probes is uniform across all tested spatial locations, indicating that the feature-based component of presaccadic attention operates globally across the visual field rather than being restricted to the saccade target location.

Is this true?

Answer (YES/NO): NO